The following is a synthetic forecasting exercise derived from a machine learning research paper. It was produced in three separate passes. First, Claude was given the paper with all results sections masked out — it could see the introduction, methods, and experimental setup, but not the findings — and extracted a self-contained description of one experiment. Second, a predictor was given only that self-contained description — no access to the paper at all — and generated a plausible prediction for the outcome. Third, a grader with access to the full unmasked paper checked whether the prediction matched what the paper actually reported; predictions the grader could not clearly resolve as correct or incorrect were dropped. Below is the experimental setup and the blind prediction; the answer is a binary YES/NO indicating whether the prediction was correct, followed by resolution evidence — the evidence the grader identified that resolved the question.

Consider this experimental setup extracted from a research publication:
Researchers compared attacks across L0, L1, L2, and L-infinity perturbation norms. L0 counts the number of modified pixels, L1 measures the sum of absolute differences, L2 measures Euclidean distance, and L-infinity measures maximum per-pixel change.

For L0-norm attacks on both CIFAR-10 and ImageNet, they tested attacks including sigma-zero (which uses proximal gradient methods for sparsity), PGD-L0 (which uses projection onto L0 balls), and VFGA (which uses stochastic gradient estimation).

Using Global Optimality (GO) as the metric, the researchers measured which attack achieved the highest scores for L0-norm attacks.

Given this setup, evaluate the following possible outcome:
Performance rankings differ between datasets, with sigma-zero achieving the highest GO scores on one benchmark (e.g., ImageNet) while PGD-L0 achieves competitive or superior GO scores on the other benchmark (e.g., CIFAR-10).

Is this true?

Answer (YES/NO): NO